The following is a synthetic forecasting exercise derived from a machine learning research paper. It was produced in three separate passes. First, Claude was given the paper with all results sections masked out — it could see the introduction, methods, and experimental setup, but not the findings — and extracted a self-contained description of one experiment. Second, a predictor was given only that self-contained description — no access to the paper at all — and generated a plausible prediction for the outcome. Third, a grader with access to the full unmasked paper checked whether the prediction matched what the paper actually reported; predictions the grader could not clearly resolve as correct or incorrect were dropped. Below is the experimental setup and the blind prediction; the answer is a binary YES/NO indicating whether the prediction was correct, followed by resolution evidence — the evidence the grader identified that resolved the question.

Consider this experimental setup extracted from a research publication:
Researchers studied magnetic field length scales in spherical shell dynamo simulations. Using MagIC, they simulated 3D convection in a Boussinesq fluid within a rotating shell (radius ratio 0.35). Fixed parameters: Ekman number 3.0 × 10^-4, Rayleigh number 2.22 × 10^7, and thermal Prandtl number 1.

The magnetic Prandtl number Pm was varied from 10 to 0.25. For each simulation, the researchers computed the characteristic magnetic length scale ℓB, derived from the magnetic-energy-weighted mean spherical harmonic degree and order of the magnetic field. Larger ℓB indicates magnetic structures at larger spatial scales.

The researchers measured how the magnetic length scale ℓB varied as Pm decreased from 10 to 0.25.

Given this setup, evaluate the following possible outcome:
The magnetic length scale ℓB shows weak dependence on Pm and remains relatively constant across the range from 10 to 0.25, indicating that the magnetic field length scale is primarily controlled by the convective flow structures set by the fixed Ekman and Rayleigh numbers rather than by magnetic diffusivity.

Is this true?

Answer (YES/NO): NO